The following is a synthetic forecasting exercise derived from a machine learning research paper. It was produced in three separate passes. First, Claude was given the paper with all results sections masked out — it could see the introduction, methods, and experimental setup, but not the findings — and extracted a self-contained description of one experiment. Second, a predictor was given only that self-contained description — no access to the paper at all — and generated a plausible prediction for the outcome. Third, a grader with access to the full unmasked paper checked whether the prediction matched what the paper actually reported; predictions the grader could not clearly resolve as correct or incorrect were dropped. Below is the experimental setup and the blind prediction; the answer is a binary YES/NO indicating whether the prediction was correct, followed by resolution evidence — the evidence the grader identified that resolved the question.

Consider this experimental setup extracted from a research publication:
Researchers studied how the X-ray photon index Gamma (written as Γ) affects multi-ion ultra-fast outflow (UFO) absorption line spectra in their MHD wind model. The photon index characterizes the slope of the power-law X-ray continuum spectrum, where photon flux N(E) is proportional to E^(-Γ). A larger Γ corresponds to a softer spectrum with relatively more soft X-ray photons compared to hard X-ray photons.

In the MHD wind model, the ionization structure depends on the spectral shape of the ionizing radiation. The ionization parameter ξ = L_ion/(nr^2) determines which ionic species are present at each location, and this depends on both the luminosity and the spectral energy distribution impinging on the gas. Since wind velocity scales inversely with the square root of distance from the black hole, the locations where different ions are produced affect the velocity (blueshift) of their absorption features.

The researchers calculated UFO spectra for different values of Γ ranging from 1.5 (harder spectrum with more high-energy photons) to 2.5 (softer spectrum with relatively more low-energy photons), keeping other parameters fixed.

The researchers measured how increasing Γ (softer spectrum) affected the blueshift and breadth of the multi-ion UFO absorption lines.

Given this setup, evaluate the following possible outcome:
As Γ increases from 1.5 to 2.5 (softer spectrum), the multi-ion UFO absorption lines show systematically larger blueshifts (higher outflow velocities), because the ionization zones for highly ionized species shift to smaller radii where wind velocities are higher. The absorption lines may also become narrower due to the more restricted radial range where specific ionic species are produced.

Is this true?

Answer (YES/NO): NO